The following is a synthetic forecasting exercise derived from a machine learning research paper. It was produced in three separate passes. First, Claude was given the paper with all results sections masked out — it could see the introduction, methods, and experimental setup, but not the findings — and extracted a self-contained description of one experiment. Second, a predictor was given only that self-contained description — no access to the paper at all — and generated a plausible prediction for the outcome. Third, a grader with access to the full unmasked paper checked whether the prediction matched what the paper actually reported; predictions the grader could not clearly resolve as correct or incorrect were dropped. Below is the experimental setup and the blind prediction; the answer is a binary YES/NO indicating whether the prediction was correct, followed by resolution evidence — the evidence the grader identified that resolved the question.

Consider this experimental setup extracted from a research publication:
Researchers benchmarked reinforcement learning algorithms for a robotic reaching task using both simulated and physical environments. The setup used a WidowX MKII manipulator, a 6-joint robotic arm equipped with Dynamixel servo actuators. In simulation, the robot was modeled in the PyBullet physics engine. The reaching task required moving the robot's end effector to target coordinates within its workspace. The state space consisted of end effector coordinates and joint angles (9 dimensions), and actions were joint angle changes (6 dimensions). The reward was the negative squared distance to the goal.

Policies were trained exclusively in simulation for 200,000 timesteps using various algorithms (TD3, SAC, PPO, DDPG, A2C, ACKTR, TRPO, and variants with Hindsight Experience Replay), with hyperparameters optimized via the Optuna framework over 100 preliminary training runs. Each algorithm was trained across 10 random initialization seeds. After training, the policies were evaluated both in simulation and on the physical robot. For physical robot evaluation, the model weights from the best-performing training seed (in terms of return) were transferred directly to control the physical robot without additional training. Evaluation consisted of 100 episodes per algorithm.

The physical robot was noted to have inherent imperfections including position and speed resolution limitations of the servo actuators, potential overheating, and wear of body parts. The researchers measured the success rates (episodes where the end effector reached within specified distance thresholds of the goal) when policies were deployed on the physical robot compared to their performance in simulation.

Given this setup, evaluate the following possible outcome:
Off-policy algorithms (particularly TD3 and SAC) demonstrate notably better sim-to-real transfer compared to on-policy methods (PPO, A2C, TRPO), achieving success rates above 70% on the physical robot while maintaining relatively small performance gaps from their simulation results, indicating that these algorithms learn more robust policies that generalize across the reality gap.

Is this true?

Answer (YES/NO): NO